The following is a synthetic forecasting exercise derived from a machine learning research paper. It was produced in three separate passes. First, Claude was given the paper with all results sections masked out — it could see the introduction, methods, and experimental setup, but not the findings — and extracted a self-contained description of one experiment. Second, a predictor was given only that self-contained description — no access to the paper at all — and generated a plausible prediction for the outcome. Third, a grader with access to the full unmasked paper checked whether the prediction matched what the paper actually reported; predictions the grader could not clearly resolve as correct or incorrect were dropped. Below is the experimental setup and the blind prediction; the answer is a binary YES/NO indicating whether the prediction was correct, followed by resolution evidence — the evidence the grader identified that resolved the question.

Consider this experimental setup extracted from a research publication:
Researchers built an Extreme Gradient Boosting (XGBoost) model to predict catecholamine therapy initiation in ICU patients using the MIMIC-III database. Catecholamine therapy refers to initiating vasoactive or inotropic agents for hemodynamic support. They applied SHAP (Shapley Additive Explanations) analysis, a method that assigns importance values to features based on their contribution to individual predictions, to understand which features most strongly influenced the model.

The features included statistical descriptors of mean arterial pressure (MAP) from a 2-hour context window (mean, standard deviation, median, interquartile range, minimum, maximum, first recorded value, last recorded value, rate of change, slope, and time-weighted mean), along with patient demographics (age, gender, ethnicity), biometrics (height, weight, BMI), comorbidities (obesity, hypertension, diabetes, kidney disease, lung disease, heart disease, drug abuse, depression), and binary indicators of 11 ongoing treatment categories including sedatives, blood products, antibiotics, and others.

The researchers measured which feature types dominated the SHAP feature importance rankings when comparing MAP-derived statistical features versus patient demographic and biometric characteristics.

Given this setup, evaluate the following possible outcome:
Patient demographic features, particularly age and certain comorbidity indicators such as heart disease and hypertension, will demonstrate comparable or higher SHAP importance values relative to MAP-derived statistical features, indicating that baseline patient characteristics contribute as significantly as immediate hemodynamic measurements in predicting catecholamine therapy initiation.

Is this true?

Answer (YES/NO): NO